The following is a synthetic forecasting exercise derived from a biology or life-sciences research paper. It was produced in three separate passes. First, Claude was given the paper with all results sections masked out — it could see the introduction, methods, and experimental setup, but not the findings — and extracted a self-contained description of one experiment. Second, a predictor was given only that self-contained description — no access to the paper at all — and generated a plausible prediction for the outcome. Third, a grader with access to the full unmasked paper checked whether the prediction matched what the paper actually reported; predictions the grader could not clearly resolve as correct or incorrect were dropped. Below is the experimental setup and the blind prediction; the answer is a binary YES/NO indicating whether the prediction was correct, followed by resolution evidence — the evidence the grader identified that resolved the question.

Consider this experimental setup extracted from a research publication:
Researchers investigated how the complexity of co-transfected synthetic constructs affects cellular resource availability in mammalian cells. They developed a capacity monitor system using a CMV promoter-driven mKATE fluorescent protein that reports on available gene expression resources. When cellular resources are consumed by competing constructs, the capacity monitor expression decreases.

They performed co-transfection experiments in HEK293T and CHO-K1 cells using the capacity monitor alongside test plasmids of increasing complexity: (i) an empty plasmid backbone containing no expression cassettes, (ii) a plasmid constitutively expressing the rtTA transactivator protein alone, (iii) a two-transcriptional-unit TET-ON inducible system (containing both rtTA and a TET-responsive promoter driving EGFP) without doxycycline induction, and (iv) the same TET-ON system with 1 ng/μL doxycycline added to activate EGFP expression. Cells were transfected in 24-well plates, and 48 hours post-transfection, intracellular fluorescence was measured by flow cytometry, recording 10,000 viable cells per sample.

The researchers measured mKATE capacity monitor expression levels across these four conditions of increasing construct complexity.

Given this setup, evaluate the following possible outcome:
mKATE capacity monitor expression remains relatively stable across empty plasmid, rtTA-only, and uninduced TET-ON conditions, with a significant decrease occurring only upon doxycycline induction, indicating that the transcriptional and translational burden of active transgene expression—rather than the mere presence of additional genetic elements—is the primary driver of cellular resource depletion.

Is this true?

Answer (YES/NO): NO